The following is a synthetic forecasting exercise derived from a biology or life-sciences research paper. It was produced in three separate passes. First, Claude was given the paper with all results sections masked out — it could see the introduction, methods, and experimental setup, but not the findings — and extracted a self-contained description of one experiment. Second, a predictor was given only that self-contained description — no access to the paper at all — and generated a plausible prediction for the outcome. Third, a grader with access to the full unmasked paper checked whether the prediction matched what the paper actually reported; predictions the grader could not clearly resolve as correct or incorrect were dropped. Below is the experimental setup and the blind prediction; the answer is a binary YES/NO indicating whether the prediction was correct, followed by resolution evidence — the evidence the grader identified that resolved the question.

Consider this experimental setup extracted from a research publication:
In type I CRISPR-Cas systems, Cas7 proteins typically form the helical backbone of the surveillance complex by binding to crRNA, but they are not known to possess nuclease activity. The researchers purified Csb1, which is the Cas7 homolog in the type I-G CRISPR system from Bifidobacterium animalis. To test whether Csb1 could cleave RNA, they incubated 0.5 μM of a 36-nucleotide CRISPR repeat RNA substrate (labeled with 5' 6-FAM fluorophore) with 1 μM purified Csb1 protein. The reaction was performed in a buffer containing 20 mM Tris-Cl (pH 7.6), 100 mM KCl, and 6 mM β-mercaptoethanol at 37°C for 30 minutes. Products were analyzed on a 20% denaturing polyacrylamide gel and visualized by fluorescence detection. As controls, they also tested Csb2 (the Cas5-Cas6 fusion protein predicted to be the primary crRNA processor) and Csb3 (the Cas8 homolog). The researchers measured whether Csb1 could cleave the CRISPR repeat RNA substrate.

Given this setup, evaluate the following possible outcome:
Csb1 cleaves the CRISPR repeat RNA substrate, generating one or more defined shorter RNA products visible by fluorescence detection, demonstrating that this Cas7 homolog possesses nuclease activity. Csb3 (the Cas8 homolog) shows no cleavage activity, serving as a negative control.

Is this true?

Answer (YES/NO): YES